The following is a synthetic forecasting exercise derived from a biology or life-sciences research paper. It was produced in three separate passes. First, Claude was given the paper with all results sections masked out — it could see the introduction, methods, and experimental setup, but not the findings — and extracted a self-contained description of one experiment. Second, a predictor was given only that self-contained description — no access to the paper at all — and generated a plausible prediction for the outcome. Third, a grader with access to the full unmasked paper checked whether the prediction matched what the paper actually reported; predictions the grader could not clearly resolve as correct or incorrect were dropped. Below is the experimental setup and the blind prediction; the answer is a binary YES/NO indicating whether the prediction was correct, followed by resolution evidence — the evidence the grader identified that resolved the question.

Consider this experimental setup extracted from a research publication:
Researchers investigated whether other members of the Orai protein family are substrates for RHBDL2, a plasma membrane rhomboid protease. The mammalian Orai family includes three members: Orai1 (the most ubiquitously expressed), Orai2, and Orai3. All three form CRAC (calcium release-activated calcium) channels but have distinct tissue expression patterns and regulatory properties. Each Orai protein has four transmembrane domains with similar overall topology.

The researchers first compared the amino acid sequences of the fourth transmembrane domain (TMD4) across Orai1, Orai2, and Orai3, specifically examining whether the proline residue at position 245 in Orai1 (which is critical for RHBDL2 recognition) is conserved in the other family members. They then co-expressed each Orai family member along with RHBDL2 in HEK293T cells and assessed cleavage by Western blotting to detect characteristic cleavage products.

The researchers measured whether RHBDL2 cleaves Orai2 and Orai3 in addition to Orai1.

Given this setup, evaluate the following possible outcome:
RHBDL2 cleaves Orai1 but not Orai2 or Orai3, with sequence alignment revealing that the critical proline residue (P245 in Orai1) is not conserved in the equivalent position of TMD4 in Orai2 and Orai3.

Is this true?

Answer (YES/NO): NO